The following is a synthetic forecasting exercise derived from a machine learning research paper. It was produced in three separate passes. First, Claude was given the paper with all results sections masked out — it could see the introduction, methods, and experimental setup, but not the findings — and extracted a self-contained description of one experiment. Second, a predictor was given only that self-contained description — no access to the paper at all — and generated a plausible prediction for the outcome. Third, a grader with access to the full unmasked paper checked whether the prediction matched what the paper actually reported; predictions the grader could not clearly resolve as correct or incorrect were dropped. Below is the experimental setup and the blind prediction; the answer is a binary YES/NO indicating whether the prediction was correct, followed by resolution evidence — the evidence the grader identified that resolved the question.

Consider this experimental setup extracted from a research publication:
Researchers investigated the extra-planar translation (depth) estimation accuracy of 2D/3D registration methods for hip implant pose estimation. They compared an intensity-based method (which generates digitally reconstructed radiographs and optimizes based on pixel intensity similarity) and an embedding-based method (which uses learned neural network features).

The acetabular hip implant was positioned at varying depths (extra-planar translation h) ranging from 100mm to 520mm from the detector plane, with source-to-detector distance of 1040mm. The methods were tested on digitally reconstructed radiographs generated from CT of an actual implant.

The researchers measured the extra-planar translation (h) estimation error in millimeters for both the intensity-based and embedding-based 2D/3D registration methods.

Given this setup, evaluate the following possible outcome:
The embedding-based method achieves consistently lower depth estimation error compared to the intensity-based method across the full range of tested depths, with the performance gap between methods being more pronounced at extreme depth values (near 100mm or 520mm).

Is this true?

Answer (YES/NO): NO